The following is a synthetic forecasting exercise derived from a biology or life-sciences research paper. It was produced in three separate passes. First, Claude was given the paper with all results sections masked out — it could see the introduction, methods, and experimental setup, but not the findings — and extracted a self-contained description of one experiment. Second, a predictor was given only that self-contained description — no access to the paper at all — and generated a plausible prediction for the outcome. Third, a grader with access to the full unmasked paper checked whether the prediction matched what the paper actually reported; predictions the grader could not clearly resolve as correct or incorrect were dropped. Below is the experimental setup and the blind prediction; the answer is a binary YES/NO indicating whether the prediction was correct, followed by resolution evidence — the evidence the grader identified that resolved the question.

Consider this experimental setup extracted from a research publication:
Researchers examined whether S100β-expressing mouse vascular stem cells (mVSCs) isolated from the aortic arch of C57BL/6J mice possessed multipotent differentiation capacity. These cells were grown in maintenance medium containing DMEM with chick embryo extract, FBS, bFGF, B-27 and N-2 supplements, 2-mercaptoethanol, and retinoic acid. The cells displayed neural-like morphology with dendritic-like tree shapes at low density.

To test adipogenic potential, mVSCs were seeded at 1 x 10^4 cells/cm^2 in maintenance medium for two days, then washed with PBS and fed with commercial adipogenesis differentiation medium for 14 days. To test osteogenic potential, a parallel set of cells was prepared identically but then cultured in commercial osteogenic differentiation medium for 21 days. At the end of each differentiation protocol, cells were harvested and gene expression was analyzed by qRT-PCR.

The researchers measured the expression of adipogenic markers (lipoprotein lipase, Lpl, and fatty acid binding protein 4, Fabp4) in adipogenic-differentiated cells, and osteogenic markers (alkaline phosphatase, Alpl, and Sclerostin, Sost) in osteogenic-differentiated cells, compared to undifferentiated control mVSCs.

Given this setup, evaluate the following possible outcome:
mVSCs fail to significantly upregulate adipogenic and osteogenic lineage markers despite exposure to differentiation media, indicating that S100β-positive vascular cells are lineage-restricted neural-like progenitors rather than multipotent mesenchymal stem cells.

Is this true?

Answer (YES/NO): NO